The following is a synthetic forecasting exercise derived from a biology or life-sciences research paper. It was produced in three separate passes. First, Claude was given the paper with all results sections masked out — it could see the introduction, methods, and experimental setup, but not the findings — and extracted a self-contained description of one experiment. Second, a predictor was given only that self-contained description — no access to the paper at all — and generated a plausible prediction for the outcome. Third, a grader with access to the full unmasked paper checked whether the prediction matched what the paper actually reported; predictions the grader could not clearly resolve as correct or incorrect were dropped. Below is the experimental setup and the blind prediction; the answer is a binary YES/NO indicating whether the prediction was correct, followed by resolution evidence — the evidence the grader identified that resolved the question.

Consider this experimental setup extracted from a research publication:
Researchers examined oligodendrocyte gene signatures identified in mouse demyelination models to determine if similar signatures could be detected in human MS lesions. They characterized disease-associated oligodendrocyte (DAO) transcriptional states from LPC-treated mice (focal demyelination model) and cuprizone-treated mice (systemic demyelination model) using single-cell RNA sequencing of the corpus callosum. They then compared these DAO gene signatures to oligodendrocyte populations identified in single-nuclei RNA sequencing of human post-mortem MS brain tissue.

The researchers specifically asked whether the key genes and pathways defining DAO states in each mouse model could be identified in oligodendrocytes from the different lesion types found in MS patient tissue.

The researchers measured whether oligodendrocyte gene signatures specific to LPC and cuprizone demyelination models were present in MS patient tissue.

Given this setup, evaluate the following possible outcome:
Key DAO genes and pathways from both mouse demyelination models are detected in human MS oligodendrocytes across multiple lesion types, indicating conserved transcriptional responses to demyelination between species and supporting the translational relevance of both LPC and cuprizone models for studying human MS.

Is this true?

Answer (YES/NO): YES